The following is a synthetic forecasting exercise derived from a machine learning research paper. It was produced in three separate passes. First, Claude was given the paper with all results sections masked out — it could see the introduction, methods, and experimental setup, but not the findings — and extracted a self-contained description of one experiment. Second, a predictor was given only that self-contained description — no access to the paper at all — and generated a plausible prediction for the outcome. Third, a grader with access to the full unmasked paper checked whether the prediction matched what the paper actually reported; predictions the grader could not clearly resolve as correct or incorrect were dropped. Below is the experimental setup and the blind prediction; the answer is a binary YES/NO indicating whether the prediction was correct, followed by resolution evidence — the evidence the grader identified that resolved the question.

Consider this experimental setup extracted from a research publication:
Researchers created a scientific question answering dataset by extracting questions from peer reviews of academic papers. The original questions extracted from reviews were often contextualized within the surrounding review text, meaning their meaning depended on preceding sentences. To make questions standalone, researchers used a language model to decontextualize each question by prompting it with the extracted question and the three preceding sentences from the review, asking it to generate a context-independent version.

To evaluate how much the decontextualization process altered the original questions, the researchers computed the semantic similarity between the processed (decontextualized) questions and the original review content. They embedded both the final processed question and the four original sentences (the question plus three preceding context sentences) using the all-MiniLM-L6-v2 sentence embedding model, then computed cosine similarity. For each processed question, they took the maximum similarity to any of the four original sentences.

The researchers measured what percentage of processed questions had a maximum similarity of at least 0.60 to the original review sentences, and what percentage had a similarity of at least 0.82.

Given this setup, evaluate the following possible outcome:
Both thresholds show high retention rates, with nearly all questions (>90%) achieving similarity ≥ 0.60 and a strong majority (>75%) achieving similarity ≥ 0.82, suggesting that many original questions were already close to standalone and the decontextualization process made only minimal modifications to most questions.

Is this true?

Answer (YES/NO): NO